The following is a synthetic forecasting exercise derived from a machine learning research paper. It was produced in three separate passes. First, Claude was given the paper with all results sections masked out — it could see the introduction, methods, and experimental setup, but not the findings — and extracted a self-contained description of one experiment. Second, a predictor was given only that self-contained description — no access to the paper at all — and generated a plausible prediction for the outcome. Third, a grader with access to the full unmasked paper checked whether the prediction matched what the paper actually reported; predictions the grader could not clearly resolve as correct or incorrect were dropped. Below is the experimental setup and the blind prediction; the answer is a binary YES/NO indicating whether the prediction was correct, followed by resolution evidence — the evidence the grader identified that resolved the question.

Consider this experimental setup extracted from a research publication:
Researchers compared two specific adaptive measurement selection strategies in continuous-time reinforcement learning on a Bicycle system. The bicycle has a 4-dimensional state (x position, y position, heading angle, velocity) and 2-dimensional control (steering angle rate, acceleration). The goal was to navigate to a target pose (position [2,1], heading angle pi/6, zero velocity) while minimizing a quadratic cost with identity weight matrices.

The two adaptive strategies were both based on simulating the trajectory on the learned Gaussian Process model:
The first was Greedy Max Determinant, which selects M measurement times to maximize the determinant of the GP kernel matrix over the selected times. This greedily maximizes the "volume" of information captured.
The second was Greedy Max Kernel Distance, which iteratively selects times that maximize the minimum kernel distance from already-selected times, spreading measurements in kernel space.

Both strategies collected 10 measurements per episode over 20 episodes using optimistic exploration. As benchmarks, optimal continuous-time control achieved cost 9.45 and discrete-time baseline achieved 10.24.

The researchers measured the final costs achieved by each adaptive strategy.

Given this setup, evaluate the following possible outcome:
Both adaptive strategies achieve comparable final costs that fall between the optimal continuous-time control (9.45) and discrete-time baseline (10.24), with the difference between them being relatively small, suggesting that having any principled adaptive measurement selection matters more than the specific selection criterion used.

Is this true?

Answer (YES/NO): YES